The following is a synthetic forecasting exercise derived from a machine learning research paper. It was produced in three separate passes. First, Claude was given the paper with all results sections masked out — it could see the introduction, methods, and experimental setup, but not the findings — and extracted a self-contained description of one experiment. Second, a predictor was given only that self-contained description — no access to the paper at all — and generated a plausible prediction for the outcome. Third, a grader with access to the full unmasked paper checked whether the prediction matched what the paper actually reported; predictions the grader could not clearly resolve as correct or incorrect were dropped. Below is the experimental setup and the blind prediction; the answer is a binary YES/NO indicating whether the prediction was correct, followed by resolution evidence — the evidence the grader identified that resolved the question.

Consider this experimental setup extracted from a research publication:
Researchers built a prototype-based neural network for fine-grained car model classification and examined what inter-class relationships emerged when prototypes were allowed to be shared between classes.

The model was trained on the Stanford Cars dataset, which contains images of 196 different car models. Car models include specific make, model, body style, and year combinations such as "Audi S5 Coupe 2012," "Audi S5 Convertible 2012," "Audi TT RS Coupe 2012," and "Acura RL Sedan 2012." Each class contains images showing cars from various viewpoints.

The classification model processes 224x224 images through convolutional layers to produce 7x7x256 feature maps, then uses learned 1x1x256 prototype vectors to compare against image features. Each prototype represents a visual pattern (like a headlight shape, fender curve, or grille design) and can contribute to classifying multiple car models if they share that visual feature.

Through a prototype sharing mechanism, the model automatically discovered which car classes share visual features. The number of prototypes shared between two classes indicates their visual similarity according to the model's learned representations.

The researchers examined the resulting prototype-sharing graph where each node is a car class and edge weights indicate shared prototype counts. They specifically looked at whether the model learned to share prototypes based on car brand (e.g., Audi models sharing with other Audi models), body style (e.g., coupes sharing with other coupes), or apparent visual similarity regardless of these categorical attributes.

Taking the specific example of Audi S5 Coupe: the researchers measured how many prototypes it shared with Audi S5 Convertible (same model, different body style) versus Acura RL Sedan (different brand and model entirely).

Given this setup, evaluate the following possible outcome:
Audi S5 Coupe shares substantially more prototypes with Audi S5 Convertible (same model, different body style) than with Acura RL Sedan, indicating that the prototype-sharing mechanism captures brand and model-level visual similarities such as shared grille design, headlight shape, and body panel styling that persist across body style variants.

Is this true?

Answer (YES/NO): YES